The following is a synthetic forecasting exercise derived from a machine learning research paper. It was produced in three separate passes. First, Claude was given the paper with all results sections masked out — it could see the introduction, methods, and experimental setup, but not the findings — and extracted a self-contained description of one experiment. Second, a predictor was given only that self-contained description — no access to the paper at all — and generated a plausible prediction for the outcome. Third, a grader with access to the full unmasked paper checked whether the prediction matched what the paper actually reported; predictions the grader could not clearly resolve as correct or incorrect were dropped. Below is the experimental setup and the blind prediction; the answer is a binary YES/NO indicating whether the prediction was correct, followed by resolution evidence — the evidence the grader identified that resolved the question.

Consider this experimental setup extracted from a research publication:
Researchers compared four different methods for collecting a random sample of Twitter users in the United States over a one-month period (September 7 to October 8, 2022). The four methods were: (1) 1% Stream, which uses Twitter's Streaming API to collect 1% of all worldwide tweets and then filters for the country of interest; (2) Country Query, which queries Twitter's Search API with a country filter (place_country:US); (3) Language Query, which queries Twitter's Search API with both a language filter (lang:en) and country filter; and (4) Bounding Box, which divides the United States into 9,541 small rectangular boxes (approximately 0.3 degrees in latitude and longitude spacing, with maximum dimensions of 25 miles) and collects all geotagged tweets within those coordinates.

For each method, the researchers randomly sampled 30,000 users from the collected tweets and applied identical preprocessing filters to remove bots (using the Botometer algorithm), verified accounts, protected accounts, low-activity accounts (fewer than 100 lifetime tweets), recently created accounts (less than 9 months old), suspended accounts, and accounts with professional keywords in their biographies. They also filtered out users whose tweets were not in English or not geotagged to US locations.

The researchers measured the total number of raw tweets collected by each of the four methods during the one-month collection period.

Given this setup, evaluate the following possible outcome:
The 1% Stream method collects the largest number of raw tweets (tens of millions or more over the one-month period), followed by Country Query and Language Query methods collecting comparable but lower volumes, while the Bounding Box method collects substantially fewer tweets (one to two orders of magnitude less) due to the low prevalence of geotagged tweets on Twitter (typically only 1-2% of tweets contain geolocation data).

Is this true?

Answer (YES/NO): NO